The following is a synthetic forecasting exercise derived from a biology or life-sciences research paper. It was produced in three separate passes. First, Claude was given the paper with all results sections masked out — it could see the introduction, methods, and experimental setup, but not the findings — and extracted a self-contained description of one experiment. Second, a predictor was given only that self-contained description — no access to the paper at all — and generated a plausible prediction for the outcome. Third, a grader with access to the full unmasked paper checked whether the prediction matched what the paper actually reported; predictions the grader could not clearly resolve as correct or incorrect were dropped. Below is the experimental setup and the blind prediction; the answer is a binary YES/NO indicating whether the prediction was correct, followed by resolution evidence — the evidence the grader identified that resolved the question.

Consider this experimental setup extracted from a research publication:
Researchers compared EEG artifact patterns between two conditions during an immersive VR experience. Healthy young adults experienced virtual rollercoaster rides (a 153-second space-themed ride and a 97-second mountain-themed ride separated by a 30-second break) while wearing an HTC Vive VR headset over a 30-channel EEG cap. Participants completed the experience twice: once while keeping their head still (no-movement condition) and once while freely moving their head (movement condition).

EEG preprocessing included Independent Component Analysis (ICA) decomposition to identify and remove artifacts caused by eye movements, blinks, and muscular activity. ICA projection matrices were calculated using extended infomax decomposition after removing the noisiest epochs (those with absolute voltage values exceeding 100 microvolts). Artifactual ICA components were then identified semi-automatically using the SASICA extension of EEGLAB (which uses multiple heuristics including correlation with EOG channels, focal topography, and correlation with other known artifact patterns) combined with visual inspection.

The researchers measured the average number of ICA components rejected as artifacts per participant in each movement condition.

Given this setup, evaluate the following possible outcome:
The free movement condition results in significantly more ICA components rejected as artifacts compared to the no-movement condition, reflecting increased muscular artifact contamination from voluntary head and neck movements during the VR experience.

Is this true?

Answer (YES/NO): NO